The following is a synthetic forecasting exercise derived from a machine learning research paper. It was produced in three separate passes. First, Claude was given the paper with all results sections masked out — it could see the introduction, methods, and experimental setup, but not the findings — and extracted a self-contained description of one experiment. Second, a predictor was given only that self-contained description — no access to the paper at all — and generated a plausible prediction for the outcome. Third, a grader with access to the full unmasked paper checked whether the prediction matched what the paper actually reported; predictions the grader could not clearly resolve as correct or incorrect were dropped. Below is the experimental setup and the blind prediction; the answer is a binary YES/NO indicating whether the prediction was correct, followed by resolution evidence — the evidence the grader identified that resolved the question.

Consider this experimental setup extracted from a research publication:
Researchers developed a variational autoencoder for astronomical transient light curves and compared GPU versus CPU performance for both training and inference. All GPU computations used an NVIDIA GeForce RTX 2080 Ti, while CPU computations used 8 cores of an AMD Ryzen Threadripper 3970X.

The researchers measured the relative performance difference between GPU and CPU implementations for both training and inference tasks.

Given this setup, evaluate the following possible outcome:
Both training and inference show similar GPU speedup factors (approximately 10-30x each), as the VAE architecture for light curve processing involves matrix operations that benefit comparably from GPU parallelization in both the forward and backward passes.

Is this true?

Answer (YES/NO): NO